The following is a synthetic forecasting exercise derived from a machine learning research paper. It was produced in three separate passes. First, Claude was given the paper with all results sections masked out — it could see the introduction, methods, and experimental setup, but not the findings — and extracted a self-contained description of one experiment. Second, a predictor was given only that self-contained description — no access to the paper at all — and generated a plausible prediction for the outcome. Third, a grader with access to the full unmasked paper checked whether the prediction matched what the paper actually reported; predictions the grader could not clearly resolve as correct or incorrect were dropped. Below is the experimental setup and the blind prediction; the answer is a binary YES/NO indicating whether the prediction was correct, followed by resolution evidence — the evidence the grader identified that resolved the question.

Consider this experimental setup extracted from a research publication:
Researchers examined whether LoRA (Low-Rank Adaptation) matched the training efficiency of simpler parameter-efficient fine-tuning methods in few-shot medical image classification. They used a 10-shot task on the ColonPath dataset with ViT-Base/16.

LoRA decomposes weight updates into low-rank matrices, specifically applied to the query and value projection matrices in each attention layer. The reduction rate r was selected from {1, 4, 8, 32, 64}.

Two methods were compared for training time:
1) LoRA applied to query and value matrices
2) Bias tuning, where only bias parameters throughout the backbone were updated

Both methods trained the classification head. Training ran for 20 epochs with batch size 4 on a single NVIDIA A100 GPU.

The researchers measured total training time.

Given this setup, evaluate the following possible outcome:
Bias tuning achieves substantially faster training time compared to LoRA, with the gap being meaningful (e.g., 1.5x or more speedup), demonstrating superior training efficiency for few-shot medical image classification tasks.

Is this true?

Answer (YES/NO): NO